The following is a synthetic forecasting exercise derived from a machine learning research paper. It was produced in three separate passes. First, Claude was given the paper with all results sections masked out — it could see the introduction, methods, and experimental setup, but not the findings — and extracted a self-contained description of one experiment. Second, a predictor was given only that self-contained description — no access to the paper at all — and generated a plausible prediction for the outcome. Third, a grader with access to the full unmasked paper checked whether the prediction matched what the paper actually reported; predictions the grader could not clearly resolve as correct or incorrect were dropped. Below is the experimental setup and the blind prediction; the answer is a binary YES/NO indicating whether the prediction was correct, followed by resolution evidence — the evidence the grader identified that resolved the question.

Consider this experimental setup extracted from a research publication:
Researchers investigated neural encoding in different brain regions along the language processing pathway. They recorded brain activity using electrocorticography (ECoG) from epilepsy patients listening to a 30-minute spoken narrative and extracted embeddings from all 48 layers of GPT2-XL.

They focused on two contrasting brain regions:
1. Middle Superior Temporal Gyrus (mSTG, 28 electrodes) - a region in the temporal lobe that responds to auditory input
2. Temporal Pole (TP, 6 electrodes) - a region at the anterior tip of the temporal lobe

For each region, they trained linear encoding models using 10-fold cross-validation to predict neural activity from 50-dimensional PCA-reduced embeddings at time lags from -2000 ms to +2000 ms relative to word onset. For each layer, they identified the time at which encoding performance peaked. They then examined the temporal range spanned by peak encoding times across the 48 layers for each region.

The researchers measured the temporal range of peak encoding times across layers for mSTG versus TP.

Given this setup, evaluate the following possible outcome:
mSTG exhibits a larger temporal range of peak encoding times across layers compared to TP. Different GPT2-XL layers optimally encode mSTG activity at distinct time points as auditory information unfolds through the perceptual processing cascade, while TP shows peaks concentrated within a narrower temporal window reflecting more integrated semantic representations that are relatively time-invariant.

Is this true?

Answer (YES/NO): NO